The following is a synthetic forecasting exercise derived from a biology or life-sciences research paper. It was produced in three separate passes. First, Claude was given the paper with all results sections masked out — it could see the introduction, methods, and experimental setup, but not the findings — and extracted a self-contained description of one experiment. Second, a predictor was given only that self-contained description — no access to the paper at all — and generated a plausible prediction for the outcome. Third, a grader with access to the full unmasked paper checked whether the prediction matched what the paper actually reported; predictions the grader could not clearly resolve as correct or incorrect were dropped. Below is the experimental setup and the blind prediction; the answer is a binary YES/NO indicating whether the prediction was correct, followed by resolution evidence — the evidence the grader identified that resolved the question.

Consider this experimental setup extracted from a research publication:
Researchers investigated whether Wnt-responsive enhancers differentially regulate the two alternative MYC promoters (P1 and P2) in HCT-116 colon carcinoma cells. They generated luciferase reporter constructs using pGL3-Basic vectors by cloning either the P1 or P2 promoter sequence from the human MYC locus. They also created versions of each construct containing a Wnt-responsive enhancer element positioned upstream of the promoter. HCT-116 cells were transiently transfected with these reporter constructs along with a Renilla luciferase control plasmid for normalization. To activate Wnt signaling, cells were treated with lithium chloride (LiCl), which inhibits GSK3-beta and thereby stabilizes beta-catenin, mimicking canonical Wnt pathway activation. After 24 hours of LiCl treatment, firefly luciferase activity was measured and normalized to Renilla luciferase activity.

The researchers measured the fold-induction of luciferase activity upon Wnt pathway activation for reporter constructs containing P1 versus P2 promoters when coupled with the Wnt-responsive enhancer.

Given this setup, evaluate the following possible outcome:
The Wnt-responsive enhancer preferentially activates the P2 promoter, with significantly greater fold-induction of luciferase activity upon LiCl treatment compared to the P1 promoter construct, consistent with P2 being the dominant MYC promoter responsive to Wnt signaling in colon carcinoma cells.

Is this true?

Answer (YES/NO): NO